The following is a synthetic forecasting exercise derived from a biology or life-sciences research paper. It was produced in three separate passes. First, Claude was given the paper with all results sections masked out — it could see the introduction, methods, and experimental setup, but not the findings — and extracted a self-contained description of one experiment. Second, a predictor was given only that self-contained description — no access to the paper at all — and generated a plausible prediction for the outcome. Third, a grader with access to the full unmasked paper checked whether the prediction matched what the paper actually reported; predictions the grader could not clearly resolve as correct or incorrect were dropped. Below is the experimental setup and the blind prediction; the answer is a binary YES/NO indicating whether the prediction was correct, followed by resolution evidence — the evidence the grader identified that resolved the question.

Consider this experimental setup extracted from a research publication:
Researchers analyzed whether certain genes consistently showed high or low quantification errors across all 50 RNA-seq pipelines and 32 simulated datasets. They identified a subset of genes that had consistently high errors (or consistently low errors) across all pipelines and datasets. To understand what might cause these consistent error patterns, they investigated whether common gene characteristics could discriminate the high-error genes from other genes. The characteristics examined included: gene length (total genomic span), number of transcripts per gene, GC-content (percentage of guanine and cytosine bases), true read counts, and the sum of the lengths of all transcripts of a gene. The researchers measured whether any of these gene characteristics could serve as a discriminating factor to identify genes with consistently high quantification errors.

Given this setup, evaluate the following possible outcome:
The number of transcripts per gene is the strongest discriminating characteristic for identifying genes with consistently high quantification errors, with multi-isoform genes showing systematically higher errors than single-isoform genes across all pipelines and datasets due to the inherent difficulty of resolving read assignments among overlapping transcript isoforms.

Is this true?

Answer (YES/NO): NO